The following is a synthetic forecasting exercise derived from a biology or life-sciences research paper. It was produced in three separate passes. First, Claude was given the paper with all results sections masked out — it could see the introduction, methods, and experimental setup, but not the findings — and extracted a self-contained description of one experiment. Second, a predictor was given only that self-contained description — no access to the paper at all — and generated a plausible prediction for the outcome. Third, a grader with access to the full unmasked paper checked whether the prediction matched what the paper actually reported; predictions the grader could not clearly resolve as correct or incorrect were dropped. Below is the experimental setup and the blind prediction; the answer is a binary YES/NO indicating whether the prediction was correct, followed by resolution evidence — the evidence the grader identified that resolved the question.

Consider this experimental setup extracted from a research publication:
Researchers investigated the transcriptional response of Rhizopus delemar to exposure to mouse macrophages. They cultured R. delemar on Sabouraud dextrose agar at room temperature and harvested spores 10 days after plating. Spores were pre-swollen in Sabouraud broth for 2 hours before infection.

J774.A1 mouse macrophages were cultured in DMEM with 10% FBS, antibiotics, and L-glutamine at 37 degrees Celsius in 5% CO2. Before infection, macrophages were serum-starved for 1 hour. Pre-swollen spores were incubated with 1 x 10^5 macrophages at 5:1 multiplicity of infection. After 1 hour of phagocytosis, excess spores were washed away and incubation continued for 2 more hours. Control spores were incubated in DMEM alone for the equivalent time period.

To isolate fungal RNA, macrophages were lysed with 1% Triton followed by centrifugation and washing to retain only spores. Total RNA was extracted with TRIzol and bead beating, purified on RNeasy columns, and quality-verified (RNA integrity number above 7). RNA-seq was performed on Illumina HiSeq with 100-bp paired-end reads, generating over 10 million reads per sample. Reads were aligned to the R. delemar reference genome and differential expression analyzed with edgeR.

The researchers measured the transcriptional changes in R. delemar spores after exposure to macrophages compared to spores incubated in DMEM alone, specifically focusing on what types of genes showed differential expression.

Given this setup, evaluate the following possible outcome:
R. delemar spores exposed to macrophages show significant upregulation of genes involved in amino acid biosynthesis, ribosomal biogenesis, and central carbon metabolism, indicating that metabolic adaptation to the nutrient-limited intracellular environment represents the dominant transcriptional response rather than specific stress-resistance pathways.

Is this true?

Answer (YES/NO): NO